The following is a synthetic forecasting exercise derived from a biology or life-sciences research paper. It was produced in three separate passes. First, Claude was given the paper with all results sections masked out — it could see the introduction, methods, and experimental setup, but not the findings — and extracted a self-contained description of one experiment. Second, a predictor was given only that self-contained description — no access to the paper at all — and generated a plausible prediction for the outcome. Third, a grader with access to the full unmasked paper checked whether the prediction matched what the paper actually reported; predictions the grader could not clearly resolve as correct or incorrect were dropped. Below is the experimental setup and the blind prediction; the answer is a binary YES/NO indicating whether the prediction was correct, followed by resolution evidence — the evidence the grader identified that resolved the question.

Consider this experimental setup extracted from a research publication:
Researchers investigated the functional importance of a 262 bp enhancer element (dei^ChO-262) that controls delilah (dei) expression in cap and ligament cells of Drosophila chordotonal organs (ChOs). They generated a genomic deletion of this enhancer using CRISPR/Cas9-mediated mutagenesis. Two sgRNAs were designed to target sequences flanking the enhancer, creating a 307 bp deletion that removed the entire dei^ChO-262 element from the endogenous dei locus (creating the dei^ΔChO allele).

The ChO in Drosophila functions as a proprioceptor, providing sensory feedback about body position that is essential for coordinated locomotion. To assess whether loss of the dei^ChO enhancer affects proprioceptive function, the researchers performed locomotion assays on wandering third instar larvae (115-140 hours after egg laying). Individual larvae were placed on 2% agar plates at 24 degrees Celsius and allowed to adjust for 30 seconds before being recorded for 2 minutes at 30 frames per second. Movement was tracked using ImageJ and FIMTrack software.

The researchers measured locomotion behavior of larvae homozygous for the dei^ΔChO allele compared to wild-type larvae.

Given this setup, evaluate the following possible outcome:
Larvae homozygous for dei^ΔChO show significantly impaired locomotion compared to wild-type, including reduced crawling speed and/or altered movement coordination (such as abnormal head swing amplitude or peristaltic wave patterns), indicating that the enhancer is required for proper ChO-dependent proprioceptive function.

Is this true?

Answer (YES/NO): YES